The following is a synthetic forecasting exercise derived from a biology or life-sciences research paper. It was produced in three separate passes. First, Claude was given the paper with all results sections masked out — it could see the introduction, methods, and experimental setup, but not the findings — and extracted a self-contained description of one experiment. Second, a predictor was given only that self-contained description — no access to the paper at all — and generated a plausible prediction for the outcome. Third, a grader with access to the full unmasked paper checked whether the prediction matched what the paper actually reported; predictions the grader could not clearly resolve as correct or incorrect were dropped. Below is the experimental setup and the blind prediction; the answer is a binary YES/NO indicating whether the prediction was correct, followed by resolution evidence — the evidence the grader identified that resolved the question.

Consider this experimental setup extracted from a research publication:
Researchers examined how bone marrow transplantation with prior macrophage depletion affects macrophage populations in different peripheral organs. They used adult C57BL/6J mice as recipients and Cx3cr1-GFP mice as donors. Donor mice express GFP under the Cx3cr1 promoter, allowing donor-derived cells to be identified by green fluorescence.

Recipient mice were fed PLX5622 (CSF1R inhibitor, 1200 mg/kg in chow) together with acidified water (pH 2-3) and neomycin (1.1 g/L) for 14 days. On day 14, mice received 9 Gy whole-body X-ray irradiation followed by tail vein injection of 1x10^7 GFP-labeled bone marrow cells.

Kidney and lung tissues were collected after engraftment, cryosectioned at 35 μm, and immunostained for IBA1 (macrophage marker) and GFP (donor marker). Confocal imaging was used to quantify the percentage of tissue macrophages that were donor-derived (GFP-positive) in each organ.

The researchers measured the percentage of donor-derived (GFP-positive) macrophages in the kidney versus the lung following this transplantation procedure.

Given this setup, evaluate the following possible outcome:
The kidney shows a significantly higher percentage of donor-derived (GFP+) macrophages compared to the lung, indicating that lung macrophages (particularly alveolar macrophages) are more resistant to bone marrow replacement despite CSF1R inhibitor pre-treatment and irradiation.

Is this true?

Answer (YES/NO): NO